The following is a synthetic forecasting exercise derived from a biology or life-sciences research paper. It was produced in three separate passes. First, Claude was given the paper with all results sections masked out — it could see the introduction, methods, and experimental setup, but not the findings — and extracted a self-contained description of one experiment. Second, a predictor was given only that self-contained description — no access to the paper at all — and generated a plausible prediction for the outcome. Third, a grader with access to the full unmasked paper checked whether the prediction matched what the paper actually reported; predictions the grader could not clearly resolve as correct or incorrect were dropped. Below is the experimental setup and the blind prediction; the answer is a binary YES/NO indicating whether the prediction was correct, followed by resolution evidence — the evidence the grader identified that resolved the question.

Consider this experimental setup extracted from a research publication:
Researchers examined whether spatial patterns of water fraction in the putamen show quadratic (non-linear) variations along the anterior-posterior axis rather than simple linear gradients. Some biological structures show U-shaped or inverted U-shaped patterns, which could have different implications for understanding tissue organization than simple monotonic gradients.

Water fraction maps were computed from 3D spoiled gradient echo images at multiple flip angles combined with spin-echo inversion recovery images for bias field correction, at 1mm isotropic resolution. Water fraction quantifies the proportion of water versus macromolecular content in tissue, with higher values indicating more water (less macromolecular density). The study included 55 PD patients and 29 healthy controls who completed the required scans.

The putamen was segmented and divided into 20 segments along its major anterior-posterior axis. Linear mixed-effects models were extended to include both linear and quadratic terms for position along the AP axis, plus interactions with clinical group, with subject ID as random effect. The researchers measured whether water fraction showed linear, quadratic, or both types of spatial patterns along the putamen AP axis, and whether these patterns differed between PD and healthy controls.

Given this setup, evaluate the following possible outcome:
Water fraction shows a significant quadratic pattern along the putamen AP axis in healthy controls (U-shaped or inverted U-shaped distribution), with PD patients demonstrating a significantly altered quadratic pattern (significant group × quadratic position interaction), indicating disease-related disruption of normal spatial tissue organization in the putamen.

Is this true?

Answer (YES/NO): YES